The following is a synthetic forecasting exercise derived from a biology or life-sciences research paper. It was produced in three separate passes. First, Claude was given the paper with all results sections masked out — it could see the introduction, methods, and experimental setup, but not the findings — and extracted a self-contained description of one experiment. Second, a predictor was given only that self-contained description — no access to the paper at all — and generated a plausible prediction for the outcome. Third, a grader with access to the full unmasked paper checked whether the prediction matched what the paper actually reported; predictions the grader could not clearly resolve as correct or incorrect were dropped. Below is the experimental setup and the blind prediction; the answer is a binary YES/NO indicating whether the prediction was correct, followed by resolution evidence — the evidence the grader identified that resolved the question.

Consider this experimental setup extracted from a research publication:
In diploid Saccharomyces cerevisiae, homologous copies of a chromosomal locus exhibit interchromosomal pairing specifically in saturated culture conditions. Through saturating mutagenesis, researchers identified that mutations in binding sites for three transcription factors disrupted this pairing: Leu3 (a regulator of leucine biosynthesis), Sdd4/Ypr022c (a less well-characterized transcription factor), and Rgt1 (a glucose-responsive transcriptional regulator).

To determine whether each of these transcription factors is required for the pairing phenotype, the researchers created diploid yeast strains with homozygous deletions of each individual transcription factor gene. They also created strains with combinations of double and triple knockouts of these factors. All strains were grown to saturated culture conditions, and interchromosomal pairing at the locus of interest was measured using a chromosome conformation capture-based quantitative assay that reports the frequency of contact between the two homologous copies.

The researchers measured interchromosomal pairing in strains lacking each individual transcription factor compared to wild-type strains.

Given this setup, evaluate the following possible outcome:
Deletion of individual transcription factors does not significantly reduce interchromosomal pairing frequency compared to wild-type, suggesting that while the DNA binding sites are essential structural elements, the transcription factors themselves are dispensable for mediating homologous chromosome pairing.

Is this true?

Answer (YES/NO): NO